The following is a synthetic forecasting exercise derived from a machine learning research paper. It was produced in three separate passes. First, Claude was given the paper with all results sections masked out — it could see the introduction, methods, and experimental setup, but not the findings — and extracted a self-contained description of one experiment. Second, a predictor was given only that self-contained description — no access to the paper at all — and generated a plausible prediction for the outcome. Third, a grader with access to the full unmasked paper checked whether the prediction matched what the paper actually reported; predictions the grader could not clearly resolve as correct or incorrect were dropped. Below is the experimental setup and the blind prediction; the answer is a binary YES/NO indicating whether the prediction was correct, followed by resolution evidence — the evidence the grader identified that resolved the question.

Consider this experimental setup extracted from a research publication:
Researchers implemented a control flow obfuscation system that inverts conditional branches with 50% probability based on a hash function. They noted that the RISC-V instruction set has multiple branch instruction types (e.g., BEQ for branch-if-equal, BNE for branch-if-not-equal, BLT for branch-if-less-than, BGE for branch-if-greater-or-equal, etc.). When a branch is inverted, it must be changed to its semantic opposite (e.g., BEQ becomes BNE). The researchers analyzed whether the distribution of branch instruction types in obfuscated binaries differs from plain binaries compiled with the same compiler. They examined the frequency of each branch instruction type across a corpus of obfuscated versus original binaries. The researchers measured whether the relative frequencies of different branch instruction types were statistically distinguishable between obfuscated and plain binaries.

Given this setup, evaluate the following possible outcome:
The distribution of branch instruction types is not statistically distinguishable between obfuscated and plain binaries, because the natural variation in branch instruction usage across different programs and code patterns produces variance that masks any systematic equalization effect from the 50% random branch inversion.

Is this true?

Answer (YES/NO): NO